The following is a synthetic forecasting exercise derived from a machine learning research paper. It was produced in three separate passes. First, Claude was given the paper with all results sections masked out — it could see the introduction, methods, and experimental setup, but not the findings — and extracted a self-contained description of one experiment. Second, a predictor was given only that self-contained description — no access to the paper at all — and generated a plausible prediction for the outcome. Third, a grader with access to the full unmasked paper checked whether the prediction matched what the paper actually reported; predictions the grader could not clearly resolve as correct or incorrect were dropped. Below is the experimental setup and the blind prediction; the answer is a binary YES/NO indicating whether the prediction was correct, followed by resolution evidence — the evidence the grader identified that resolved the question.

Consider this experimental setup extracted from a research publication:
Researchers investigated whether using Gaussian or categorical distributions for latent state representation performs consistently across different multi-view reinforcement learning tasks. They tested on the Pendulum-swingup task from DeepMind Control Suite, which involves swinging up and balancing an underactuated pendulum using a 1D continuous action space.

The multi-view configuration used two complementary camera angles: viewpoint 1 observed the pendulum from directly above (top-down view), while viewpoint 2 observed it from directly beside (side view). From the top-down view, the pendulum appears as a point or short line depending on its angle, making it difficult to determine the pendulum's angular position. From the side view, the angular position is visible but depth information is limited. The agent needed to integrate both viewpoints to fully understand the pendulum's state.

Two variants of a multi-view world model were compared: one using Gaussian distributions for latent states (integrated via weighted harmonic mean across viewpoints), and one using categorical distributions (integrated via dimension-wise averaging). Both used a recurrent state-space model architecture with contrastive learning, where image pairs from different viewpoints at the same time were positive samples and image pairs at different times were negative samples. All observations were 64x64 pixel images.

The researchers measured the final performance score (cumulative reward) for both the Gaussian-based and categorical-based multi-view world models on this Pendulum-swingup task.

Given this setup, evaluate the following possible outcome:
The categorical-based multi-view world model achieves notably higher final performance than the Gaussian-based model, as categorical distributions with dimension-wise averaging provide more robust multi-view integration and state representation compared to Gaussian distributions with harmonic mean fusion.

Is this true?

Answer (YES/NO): NO